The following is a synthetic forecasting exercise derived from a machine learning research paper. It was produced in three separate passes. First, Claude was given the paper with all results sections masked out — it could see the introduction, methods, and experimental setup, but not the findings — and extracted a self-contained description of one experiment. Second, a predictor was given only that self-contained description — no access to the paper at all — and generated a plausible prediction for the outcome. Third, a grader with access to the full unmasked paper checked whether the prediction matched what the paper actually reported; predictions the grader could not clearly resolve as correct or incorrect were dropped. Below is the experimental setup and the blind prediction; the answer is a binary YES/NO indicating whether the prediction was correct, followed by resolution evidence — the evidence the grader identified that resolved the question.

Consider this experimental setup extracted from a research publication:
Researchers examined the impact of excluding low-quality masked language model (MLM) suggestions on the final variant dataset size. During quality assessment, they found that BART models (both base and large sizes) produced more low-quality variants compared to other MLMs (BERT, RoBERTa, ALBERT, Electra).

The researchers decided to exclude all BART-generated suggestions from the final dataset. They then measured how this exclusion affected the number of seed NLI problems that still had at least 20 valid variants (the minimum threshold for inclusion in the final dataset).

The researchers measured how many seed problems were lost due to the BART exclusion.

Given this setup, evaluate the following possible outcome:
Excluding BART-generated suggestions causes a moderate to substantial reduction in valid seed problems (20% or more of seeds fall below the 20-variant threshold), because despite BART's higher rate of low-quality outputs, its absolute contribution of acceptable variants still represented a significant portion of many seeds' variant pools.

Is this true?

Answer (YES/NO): NO